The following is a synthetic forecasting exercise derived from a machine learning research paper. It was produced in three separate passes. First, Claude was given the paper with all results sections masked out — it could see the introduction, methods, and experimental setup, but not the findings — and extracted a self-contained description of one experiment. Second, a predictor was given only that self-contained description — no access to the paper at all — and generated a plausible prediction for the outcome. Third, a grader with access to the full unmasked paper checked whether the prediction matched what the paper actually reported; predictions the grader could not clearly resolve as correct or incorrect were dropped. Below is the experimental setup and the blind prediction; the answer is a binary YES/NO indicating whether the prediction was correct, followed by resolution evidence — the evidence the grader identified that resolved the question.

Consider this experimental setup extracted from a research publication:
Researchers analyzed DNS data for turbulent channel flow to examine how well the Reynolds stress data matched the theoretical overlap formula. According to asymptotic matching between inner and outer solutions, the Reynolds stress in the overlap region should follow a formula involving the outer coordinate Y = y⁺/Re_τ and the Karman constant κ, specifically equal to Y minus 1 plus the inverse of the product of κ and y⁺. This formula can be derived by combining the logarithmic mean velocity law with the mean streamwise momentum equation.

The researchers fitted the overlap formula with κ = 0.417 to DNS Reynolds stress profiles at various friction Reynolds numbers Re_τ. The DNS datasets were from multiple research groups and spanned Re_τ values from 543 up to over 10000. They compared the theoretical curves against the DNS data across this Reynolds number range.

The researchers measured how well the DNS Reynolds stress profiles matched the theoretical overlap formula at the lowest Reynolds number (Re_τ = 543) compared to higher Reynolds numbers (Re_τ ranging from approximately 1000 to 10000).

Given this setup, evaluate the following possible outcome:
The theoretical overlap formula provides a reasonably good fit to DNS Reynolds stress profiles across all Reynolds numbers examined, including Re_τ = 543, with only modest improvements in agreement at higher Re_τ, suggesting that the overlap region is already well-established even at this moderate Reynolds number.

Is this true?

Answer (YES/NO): NO